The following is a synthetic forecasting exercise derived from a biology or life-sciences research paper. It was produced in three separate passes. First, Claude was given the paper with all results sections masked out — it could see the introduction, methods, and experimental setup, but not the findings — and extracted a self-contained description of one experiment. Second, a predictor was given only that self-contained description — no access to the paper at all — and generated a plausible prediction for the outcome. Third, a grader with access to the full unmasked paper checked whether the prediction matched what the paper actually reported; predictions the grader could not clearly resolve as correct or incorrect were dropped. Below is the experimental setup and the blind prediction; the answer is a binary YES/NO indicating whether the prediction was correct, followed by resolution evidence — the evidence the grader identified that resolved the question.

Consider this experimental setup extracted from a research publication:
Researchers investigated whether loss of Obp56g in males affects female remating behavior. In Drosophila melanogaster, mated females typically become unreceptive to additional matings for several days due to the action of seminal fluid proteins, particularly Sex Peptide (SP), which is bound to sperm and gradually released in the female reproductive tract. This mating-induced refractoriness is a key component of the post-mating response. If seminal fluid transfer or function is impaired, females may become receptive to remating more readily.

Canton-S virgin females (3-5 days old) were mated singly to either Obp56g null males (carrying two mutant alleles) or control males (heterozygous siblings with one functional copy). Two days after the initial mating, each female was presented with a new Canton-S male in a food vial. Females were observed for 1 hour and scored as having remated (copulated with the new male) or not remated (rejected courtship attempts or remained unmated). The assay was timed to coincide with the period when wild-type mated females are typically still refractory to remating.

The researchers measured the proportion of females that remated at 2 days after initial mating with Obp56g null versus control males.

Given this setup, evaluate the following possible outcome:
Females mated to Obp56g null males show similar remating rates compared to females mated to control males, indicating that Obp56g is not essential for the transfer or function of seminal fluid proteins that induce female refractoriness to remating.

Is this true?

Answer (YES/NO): NO